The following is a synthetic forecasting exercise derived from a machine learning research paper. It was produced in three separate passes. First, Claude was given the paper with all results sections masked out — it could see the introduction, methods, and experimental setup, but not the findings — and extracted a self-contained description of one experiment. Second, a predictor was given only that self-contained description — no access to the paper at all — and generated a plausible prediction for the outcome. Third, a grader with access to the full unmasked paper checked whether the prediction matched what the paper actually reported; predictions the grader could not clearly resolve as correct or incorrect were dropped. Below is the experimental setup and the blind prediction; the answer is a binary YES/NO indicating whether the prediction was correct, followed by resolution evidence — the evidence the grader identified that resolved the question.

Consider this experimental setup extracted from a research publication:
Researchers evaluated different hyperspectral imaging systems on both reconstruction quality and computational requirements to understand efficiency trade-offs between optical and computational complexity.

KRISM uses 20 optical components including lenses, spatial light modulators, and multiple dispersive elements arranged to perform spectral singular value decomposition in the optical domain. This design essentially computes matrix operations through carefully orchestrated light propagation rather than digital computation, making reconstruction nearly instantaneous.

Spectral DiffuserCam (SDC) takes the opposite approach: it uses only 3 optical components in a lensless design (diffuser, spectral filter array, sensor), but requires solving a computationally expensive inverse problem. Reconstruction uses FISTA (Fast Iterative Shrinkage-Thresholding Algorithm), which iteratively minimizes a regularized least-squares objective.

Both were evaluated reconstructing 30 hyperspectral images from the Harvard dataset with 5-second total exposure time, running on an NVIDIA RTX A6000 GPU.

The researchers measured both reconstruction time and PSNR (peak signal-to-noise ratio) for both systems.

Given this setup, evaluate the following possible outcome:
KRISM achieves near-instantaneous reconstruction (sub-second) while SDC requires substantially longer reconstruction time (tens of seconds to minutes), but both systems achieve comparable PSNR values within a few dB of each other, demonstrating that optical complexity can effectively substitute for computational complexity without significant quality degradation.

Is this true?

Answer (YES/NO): NO